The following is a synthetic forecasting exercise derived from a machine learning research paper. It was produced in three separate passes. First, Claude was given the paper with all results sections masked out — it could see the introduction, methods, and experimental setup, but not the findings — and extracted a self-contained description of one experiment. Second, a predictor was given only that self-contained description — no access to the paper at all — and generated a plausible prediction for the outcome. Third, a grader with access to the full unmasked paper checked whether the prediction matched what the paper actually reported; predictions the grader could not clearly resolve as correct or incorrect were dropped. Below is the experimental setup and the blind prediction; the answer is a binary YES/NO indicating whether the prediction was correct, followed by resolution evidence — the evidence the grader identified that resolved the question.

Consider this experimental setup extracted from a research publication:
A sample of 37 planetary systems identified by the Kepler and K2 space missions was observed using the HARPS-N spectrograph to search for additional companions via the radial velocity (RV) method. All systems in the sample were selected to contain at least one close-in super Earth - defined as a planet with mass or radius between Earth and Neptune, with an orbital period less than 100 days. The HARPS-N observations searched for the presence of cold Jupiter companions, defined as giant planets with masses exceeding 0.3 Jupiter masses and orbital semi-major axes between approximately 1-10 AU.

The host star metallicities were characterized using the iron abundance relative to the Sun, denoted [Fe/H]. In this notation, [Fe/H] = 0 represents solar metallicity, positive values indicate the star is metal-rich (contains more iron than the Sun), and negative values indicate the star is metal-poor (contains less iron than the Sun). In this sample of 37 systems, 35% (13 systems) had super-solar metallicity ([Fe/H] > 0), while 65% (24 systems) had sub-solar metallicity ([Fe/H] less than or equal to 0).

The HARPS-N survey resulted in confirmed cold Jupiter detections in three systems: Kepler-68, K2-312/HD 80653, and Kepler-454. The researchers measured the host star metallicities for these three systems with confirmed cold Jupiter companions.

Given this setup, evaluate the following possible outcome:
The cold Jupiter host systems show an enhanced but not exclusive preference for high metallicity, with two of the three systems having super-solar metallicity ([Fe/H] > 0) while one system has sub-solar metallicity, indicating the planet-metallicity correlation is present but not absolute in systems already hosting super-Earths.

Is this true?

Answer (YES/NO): NO